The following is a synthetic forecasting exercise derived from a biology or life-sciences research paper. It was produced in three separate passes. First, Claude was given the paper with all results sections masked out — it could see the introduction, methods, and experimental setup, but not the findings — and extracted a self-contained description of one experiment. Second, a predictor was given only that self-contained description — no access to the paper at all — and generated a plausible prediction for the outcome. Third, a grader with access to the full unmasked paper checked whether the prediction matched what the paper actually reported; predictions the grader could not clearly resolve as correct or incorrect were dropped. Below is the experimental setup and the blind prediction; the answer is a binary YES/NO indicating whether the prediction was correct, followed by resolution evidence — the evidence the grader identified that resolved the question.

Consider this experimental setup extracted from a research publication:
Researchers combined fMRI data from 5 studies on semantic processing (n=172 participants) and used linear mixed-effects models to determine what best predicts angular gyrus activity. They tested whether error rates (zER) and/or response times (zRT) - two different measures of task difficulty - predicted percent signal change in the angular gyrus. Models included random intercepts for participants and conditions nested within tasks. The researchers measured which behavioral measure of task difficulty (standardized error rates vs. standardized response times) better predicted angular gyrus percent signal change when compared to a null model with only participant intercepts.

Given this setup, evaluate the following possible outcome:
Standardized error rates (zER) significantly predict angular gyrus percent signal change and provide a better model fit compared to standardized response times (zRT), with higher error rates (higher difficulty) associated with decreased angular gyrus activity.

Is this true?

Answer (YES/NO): NO